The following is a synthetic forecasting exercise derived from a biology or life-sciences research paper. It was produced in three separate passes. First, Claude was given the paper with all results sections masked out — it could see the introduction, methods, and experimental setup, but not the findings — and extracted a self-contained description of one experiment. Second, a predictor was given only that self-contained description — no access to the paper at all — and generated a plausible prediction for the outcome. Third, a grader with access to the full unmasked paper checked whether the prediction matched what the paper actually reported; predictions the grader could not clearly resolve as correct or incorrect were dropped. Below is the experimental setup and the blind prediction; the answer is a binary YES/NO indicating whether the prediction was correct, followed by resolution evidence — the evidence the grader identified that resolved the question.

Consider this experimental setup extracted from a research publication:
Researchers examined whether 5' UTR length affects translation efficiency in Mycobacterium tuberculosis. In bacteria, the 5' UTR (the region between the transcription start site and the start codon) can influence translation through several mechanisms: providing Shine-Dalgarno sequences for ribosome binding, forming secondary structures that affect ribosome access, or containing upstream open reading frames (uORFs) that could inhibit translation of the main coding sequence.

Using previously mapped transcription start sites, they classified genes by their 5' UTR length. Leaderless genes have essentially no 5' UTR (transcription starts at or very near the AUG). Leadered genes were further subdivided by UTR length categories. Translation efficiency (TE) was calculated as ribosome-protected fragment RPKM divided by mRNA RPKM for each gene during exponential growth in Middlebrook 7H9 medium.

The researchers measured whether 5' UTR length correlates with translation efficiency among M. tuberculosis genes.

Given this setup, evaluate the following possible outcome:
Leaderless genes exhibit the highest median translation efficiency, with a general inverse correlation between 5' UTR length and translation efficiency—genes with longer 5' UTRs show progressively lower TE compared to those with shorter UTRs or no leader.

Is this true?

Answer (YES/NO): NO